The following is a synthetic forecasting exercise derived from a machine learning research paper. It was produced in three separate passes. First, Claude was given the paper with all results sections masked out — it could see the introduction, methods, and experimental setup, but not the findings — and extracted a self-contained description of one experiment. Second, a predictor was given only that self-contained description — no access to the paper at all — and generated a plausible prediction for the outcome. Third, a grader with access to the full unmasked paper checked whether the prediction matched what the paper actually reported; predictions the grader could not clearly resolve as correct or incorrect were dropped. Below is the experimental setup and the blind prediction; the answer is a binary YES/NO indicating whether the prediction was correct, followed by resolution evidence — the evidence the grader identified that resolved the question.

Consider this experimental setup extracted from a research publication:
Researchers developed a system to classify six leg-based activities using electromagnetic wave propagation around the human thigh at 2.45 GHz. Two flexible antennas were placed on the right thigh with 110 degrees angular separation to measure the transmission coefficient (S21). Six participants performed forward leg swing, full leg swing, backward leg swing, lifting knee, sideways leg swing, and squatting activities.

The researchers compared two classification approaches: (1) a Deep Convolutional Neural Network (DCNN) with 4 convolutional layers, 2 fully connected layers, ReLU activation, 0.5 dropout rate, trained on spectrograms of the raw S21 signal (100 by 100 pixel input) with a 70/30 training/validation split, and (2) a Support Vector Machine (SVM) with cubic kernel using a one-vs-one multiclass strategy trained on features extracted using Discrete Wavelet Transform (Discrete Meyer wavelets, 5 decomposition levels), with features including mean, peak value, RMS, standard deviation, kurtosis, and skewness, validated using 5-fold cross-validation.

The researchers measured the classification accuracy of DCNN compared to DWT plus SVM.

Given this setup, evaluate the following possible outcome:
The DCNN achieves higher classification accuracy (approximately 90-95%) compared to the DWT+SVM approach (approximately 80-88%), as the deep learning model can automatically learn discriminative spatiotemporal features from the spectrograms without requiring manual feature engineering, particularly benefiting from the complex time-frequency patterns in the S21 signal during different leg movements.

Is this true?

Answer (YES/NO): NO